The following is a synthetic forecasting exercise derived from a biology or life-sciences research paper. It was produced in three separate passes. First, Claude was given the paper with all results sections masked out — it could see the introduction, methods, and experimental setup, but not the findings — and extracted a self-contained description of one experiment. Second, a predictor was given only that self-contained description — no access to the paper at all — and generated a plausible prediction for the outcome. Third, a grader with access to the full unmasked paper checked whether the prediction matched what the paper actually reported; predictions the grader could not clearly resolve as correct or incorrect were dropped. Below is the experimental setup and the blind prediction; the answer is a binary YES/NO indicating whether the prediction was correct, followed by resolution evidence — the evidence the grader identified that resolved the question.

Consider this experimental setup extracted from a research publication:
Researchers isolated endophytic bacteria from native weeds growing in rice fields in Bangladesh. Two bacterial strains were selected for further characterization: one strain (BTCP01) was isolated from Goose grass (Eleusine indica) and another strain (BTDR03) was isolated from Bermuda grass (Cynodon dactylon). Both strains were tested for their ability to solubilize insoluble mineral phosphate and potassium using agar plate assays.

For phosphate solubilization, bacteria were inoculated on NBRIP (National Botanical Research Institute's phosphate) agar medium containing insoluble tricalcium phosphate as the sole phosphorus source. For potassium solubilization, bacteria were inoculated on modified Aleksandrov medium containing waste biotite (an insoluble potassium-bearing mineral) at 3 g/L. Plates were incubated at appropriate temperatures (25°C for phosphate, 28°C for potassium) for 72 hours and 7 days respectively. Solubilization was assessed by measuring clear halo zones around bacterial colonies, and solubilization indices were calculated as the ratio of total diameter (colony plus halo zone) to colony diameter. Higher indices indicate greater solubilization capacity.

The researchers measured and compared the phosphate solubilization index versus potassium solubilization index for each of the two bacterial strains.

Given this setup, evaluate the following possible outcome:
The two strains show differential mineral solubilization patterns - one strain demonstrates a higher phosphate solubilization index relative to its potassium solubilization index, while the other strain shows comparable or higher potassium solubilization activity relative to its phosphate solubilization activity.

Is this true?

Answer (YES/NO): YES